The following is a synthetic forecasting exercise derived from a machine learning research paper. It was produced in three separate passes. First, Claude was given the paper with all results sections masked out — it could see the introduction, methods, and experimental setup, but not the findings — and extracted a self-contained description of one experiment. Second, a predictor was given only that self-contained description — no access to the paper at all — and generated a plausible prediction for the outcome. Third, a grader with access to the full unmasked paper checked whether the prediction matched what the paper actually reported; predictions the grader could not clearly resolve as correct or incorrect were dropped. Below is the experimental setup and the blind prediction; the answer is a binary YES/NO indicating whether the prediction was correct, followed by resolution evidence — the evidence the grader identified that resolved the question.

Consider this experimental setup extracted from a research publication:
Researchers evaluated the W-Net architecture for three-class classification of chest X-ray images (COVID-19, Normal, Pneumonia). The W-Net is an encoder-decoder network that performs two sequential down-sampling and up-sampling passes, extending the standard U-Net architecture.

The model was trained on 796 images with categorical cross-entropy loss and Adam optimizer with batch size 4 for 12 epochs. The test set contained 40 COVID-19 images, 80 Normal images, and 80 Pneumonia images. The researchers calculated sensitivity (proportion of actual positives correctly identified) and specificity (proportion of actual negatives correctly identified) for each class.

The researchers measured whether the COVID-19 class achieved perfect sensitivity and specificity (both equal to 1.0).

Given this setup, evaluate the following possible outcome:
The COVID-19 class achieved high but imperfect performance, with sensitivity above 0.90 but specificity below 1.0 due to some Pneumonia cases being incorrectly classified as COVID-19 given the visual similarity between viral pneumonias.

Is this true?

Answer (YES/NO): NO